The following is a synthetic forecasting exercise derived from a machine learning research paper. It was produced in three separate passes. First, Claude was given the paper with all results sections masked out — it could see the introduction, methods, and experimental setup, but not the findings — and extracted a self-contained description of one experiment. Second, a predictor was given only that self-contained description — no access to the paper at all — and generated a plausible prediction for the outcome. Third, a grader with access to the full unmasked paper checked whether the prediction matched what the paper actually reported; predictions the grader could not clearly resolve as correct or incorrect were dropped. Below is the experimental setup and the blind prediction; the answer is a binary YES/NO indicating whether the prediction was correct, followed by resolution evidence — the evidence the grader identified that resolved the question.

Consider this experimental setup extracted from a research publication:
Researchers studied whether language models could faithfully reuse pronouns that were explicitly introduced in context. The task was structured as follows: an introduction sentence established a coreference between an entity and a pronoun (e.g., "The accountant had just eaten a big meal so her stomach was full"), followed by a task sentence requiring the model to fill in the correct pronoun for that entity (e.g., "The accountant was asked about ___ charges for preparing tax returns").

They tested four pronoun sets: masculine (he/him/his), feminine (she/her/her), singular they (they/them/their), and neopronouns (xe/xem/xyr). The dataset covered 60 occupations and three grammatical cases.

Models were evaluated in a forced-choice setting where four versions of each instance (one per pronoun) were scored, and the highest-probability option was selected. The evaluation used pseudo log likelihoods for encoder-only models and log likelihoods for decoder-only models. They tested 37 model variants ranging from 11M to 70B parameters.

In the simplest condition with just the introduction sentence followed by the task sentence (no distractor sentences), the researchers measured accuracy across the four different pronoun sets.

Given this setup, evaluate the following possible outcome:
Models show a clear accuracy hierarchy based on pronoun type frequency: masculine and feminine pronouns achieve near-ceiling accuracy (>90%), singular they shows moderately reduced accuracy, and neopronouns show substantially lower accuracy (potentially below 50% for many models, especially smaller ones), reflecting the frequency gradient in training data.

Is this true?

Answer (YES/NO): NO